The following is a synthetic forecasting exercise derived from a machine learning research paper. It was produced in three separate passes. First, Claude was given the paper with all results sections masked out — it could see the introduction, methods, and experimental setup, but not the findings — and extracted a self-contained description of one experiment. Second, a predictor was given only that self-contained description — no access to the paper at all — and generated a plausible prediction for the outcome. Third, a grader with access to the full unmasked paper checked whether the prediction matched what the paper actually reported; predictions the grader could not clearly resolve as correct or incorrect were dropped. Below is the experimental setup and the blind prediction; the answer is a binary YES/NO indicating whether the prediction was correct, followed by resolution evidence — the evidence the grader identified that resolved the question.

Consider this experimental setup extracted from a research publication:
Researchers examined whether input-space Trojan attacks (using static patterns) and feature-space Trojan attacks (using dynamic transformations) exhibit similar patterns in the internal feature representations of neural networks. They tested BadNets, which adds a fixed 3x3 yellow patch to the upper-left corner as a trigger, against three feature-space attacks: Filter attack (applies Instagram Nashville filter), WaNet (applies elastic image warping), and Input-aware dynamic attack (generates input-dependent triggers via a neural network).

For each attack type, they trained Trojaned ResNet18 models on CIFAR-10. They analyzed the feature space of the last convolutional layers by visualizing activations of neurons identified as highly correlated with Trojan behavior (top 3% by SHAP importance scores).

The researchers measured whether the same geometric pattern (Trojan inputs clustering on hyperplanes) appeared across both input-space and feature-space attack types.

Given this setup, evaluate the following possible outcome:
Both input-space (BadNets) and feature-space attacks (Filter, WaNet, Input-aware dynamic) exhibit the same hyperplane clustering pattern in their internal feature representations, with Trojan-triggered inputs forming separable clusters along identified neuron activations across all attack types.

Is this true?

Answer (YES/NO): YES